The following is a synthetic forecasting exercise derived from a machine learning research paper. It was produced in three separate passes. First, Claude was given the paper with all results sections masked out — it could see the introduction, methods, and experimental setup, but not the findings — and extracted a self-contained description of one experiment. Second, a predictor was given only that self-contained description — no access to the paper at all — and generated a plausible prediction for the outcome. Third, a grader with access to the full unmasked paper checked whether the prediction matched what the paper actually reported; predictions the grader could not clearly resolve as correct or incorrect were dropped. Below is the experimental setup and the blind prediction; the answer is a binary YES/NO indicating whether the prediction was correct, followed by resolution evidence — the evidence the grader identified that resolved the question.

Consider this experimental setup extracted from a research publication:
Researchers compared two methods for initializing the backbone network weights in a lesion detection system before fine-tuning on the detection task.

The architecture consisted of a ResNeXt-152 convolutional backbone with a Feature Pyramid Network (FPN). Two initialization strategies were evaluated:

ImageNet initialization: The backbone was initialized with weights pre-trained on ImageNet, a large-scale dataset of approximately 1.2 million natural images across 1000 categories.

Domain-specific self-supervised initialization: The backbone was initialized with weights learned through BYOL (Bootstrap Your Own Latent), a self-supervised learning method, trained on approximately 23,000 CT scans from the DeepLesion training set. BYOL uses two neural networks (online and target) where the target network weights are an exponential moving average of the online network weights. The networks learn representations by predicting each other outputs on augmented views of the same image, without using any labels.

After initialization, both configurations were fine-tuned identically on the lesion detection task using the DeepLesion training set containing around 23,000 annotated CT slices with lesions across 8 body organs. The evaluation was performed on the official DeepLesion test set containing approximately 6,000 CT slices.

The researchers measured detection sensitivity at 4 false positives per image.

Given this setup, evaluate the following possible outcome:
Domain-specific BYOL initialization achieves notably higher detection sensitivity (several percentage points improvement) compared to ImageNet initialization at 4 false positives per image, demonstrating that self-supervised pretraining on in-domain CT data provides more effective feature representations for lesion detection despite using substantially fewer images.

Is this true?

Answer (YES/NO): NO